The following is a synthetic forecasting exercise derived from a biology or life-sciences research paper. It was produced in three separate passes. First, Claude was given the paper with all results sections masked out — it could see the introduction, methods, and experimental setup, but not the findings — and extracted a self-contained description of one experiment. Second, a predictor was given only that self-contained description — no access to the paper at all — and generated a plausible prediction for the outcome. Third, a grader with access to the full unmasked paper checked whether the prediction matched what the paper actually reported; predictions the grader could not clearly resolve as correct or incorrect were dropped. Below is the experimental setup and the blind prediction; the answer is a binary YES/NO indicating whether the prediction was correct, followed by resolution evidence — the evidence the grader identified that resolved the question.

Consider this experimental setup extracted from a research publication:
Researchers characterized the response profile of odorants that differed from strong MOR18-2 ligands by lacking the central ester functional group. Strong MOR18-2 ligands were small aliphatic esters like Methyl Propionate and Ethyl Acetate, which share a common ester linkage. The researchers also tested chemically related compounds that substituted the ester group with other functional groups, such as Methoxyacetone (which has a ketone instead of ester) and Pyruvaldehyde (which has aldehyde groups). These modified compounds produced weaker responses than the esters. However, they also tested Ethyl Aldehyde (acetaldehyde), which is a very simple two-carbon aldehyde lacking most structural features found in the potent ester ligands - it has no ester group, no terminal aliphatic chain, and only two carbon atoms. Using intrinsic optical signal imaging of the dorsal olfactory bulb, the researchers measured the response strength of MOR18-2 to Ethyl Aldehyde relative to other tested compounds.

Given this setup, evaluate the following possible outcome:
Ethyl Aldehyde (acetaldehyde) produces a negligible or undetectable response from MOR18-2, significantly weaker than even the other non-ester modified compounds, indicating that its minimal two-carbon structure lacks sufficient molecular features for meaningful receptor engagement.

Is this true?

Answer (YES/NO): NO